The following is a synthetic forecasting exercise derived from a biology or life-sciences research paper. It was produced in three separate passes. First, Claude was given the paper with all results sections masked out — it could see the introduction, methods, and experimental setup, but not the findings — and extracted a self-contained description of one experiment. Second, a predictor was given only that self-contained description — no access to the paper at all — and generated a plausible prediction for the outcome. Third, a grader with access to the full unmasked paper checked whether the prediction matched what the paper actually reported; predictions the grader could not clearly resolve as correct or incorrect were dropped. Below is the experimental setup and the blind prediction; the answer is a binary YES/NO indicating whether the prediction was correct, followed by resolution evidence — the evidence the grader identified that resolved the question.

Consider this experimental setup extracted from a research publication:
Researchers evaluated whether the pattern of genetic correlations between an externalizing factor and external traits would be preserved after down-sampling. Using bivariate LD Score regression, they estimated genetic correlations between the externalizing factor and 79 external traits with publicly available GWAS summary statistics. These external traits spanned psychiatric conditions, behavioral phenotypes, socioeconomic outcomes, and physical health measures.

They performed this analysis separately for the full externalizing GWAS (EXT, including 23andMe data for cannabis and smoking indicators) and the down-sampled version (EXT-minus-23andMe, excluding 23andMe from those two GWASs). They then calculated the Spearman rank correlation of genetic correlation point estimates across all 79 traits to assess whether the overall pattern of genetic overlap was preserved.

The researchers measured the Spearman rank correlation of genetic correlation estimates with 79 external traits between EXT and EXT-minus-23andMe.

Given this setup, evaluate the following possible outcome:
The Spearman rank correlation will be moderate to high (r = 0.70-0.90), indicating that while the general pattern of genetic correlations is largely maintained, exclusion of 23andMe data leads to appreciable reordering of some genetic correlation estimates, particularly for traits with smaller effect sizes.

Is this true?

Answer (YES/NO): NO